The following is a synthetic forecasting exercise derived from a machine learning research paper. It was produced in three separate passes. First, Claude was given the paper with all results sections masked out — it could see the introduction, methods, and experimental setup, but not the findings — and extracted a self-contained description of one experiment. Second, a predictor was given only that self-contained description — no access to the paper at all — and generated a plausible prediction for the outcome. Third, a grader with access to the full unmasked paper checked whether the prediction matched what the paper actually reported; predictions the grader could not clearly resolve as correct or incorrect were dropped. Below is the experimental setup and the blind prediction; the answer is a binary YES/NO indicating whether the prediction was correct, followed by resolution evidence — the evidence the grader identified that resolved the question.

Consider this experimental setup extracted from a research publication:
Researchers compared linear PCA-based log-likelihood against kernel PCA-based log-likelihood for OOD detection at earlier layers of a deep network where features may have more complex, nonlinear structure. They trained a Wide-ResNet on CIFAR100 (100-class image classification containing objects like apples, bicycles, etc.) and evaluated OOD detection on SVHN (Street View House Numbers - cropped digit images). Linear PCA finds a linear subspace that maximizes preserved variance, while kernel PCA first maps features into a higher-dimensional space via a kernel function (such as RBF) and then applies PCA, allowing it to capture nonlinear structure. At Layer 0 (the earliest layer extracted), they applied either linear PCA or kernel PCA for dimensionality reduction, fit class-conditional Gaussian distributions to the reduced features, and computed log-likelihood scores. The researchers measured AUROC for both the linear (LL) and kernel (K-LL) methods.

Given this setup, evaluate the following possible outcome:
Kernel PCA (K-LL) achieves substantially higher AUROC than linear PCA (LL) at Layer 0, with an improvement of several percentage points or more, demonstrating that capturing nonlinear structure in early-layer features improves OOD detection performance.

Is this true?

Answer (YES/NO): NO